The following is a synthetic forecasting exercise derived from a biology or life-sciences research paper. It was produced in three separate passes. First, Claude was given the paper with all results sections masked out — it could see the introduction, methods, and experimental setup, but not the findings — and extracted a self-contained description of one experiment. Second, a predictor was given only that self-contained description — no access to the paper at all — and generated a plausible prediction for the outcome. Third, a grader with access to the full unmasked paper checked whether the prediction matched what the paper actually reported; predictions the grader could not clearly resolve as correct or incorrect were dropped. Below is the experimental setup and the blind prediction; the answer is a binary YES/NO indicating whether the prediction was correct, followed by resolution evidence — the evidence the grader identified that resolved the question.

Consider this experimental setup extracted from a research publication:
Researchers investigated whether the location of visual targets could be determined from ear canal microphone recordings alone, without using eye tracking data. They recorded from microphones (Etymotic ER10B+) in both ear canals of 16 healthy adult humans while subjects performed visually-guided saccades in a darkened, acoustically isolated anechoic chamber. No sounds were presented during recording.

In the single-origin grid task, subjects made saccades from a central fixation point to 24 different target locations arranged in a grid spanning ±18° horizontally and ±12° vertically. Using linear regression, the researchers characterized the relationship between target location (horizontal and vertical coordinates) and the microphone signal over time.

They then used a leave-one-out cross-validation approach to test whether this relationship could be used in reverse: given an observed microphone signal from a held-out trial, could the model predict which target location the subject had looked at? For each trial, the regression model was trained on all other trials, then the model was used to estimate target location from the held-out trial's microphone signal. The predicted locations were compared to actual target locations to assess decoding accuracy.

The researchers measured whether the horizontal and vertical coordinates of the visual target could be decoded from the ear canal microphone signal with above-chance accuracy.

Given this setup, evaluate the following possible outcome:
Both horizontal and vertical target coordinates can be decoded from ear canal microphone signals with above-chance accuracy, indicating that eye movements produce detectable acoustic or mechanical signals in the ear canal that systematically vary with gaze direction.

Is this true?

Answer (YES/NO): YES